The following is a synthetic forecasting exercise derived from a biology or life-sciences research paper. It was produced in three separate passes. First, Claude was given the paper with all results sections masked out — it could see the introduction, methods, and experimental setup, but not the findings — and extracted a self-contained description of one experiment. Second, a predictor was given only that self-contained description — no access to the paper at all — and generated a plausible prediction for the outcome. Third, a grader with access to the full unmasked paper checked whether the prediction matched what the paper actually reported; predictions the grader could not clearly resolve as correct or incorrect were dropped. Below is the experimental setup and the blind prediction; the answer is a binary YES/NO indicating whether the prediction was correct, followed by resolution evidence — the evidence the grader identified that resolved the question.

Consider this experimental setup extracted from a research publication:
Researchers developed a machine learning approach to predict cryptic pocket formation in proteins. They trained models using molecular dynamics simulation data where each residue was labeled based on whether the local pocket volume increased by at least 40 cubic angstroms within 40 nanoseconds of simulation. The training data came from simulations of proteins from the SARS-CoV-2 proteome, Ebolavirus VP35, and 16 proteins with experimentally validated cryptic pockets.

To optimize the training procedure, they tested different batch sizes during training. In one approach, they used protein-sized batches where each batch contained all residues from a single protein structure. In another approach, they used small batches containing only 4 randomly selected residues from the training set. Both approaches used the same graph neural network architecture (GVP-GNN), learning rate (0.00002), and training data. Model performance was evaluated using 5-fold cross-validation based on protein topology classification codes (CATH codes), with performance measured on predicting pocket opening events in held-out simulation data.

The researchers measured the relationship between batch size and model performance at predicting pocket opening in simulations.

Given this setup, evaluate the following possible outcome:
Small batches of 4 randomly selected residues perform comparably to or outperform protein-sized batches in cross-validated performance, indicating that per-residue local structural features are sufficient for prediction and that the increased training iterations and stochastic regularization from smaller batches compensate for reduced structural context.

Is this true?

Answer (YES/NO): YES